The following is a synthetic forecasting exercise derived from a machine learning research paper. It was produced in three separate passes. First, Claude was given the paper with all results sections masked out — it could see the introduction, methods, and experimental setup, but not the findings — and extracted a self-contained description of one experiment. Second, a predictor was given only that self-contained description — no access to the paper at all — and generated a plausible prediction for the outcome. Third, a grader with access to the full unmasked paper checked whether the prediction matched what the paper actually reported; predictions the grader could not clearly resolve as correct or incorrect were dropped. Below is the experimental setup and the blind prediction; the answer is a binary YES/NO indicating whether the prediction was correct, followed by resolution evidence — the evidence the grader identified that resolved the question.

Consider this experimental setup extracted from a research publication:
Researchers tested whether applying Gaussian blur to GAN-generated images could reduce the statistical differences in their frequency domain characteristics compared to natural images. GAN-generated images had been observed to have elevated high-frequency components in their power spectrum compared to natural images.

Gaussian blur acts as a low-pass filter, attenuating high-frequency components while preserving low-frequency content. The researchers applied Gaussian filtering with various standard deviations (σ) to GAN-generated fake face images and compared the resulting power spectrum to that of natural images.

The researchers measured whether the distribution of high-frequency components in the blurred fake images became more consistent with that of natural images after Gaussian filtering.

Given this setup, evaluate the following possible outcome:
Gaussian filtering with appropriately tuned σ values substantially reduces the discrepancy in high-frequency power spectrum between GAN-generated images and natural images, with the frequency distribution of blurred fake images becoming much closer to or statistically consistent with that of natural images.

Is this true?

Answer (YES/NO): YES